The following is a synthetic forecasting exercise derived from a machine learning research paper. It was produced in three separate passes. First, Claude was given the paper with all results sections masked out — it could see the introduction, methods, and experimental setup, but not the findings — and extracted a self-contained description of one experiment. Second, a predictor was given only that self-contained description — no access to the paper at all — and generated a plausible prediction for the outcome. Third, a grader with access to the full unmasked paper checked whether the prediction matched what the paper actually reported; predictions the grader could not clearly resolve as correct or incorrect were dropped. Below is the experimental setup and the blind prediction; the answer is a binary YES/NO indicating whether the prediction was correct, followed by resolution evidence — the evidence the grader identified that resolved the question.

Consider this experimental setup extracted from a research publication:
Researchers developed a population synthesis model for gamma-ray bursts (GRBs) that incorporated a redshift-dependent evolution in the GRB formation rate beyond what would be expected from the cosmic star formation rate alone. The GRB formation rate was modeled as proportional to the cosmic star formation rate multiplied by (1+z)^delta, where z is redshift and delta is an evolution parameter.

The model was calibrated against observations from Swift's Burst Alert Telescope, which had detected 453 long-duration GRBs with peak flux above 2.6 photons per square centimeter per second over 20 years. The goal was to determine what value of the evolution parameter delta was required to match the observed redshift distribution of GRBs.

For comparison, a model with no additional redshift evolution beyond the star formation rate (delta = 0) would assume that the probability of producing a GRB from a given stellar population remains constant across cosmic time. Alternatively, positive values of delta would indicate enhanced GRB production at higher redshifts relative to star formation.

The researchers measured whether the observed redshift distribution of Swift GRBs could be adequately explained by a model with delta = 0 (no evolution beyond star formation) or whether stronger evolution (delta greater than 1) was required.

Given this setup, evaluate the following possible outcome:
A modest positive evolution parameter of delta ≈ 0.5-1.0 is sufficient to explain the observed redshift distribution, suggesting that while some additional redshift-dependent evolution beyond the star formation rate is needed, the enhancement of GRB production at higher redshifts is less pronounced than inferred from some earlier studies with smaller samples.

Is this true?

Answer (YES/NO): NO